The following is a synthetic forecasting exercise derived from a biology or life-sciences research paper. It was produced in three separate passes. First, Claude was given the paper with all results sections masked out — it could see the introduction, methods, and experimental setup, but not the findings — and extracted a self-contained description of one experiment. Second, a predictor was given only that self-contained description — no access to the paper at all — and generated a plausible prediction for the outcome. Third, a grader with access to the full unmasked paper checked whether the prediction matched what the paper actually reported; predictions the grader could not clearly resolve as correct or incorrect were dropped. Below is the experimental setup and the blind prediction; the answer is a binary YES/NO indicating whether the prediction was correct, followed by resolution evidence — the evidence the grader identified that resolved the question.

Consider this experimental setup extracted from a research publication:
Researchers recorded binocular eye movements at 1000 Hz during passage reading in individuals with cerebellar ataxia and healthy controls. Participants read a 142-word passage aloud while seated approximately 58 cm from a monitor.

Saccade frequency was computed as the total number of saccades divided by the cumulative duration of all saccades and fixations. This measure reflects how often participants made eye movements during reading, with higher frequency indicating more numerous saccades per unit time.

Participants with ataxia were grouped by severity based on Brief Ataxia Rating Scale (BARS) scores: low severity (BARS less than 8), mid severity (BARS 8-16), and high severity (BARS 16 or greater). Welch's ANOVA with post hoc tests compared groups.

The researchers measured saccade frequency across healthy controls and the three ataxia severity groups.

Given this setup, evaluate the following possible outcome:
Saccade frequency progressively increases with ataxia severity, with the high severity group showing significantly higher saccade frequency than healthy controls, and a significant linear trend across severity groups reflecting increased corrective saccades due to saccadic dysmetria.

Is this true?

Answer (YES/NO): NO